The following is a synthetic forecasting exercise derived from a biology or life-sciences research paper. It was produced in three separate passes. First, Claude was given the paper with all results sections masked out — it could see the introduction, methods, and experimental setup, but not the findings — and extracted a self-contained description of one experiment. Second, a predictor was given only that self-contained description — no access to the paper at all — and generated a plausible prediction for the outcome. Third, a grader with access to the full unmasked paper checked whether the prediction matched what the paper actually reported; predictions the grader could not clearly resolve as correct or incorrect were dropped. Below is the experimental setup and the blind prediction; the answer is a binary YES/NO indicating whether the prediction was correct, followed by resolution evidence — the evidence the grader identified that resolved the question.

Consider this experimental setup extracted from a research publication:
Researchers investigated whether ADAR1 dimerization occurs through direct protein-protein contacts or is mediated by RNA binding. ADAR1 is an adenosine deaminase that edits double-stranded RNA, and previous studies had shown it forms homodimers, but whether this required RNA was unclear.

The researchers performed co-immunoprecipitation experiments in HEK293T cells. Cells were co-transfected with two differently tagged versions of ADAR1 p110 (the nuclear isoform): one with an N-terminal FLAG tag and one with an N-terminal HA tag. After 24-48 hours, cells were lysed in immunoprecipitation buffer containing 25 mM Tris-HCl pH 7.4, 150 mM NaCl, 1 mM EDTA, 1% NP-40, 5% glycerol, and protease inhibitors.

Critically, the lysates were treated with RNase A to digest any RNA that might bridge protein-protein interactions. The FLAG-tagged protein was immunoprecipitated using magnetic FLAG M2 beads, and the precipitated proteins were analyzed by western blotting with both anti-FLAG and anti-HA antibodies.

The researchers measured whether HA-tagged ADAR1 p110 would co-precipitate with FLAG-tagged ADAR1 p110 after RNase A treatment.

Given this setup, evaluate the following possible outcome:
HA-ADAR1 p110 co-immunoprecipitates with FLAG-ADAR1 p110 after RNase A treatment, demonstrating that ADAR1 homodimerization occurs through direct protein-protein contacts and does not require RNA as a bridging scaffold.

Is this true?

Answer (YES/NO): YES